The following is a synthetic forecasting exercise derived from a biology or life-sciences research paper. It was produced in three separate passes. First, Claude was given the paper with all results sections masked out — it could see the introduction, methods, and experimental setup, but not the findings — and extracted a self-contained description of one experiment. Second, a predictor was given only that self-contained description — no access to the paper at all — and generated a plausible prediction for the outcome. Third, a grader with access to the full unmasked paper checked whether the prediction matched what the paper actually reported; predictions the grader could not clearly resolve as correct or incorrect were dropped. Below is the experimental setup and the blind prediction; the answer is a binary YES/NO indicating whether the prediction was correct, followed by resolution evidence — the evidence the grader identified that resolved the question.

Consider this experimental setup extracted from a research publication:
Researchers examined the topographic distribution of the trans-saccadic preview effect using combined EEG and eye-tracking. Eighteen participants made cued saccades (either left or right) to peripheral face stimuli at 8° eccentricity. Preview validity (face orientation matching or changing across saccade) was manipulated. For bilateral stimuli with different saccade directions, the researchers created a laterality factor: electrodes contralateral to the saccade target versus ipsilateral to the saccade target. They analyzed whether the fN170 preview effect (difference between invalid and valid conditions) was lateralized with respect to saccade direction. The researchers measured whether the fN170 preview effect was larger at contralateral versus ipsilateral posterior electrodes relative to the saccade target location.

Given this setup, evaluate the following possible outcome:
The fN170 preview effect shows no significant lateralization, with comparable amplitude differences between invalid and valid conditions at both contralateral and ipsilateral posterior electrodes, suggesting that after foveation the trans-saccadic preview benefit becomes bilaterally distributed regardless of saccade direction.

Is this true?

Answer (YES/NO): NO